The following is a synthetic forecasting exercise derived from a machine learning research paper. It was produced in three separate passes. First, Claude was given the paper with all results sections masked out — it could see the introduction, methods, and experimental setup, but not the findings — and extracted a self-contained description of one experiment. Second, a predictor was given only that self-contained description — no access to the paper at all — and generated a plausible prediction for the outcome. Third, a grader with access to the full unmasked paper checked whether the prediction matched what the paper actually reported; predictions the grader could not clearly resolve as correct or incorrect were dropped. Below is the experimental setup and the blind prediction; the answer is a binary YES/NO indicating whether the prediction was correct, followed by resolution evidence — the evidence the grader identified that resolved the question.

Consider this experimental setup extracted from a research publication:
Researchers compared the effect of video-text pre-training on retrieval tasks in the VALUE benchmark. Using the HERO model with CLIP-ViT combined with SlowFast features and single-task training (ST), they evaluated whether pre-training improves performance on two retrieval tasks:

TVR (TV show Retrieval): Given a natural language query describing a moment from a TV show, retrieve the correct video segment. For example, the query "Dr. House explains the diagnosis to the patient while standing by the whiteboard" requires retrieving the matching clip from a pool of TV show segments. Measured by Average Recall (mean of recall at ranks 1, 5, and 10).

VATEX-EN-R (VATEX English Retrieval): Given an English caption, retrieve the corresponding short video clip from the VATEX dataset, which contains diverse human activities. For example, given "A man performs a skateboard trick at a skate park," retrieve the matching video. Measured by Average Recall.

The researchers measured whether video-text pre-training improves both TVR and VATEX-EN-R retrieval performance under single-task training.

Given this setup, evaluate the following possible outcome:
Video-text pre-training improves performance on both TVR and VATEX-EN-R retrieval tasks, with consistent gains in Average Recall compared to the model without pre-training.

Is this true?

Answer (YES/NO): NO